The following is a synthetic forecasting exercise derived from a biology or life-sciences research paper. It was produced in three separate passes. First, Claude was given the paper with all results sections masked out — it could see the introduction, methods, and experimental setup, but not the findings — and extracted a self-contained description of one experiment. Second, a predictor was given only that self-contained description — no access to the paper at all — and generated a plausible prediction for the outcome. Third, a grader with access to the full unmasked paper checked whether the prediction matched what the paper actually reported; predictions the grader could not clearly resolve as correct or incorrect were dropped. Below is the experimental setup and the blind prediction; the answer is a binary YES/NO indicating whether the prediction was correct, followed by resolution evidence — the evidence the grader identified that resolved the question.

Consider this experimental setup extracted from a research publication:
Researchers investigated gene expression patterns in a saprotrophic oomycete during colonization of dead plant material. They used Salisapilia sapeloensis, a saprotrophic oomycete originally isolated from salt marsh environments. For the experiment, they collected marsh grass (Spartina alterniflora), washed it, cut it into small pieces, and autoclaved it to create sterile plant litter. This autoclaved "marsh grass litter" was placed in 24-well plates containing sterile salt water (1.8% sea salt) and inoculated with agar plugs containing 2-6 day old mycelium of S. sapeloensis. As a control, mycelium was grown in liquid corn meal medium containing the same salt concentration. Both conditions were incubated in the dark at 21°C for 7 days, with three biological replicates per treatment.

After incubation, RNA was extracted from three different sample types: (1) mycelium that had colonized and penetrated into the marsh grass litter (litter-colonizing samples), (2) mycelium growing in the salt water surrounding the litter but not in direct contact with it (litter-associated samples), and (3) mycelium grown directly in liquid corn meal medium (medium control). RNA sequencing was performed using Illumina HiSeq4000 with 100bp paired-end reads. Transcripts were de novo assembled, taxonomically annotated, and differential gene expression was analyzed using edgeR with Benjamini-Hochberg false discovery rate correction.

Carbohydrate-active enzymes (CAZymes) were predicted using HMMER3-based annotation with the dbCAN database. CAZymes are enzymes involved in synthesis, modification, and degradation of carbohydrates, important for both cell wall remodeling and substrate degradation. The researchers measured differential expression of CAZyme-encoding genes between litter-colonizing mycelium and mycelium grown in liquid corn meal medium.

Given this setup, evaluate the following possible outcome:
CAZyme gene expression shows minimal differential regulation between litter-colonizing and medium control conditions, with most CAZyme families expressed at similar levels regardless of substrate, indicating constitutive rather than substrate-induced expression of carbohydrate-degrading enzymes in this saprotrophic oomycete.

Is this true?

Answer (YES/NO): NO